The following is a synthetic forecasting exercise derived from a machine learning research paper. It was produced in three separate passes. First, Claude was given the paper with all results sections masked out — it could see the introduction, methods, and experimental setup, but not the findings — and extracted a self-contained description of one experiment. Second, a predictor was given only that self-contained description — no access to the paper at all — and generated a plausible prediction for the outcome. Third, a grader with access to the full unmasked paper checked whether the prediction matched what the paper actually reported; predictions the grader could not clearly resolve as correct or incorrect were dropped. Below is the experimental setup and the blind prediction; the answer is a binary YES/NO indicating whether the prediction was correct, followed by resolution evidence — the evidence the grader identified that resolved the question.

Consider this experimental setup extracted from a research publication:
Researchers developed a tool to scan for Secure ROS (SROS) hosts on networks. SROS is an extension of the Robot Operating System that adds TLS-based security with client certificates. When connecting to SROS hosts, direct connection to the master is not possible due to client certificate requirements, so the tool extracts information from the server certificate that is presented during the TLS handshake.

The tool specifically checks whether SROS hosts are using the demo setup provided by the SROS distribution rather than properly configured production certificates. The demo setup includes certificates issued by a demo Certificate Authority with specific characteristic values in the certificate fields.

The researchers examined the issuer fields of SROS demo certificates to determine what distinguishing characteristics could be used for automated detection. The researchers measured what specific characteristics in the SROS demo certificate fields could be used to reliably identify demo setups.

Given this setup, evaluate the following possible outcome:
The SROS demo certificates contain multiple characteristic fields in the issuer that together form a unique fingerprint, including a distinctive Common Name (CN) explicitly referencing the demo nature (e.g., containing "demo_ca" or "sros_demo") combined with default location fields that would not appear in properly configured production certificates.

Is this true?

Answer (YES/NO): NO